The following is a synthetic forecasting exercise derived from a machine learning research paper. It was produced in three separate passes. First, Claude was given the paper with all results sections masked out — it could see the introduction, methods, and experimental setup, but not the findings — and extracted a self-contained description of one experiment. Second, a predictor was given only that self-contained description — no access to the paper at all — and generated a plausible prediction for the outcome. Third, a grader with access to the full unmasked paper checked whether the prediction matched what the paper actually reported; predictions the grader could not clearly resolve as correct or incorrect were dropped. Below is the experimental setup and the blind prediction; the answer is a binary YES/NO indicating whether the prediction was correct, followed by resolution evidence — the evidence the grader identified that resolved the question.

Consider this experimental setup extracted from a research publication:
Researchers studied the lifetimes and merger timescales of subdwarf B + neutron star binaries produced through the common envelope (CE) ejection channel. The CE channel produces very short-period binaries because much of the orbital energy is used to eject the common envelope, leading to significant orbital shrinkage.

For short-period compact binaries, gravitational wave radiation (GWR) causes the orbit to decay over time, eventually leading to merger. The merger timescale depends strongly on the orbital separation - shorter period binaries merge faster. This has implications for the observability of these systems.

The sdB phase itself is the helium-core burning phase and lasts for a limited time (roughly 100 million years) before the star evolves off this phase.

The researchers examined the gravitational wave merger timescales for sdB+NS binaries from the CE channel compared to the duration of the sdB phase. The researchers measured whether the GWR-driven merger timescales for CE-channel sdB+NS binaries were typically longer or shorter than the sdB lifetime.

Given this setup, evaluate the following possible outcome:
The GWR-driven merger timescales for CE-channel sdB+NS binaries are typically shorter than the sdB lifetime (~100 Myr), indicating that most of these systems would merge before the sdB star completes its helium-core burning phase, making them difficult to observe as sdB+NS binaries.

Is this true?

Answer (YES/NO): YES